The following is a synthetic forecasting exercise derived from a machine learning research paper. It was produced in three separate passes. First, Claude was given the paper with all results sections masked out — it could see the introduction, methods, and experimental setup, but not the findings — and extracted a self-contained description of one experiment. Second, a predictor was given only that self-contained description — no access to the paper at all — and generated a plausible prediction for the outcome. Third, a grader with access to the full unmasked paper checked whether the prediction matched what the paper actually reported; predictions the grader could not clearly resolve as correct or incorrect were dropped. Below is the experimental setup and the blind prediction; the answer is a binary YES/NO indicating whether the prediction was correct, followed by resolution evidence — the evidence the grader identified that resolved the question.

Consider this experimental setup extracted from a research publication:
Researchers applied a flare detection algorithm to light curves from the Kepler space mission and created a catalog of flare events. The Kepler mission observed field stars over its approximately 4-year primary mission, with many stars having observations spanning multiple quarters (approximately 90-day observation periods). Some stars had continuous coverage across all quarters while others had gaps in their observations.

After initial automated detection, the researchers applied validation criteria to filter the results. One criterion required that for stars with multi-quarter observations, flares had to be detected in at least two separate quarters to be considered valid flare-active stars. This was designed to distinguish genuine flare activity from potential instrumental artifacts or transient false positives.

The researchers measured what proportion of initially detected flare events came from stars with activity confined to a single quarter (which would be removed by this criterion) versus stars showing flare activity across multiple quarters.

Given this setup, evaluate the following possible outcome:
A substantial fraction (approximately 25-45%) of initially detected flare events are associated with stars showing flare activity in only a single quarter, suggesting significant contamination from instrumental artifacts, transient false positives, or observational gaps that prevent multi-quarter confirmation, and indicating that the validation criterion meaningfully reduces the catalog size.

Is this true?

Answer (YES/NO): NO